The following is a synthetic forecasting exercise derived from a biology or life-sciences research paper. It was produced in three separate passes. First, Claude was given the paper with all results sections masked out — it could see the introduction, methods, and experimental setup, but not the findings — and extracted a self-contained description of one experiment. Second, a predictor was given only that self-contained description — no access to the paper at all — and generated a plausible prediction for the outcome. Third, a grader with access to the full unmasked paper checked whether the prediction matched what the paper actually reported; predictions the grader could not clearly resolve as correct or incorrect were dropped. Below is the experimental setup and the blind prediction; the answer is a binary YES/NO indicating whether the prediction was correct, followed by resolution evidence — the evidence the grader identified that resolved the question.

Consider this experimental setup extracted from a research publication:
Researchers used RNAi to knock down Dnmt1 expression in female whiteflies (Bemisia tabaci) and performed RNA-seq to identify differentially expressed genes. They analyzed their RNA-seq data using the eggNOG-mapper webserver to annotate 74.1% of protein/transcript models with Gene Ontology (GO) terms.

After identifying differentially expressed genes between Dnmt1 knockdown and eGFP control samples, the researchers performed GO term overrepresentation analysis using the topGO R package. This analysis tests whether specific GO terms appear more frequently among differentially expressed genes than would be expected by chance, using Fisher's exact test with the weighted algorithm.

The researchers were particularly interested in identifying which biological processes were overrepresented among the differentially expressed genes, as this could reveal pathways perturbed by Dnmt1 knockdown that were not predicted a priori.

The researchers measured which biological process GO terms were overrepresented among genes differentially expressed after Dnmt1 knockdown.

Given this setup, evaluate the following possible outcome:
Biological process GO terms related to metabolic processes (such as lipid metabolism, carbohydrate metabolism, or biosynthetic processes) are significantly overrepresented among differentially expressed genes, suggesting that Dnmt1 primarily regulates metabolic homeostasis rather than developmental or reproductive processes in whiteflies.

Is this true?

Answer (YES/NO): NO